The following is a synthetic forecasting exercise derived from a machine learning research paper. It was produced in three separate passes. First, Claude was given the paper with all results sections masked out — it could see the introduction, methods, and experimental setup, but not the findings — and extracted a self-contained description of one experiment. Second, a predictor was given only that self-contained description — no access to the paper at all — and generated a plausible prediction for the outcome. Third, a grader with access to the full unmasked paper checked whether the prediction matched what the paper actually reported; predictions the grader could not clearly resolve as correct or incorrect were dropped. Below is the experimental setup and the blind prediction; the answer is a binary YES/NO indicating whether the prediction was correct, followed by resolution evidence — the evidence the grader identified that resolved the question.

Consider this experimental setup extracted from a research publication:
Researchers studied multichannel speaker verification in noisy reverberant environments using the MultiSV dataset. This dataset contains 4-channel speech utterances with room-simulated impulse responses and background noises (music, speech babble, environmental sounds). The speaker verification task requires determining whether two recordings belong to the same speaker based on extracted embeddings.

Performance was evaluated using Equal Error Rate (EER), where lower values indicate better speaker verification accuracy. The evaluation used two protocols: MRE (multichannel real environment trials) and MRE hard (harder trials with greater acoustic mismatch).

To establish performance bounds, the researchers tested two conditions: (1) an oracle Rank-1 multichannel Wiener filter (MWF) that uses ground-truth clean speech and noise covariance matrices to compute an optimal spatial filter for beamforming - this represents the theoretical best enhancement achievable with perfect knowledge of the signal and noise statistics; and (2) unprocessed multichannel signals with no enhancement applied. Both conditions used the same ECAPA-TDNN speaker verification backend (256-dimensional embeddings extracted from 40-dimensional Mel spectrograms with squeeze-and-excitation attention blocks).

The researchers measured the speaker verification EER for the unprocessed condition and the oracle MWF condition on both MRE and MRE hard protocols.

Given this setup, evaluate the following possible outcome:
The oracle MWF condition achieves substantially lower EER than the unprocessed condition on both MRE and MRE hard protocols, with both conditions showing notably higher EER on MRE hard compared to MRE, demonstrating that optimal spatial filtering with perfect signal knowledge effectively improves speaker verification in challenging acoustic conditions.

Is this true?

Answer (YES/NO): YES